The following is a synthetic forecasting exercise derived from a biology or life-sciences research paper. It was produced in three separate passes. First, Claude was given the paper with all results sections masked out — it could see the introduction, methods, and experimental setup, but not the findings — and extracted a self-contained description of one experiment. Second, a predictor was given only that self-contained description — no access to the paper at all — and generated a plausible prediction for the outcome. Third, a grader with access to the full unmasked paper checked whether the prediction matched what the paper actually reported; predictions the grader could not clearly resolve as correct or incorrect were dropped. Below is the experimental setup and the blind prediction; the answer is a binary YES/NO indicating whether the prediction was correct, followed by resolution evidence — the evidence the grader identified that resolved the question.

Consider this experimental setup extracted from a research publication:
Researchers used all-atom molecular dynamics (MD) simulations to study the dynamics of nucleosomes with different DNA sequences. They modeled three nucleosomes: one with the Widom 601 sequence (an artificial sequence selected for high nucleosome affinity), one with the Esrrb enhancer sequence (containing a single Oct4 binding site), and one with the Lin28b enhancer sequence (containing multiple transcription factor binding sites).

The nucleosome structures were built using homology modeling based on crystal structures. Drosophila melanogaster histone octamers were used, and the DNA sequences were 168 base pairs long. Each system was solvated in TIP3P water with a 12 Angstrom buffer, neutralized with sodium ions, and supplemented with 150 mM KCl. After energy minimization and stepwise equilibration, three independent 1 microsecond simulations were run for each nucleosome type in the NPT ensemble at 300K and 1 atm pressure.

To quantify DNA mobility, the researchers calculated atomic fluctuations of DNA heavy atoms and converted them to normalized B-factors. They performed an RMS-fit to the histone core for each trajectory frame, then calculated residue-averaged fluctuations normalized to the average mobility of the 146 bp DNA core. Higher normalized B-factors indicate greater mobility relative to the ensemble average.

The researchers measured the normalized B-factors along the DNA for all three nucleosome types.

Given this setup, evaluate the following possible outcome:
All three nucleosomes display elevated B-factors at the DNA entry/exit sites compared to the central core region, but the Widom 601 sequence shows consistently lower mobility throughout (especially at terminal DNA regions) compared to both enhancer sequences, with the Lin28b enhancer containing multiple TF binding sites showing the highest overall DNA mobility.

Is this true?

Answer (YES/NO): NO